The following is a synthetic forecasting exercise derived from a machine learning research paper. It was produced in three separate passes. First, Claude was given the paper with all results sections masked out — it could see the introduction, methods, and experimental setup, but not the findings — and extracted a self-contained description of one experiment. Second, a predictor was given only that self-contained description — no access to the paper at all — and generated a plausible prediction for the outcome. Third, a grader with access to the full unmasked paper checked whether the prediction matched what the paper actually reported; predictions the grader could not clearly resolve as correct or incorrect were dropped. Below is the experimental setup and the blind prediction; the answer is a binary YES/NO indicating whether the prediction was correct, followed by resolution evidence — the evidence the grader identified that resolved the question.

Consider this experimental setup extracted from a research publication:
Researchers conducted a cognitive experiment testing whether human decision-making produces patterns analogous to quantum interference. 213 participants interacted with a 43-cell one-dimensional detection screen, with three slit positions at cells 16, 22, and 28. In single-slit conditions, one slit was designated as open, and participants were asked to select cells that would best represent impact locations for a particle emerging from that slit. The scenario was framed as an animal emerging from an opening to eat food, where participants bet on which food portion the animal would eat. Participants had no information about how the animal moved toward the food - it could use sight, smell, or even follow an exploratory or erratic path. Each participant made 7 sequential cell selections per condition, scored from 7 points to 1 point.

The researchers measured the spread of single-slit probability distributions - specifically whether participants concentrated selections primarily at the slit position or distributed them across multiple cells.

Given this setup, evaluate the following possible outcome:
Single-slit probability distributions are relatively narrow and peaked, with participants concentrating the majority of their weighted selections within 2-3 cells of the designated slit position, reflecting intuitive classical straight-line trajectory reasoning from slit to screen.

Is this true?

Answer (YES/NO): NO